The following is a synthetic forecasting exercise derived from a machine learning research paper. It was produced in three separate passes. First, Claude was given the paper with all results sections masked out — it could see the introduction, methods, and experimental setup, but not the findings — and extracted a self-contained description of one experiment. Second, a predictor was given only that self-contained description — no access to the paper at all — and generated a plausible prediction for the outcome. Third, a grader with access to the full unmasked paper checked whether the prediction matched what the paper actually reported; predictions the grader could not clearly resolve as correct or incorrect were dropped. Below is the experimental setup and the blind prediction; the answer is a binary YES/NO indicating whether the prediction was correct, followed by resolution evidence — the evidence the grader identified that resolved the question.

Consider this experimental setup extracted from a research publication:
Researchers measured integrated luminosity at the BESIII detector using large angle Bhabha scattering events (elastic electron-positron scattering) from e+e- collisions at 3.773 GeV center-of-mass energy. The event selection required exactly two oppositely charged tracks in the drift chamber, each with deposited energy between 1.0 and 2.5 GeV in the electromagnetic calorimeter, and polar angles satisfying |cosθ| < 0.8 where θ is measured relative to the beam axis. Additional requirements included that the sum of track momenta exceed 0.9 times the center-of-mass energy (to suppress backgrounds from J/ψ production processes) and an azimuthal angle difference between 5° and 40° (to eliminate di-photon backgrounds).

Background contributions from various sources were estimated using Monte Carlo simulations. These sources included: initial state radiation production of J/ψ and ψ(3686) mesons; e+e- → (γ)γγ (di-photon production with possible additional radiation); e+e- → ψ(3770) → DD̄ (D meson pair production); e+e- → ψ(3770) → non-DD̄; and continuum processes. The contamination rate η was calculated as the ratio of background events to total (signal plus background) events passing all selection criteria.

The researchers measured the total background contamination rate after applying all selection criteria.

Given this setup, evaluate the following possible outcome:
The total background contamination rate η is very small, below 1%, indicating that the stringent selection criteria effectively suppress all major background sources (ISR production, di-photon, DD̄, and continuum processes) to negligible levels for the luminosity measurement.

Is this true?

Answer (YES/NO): YES